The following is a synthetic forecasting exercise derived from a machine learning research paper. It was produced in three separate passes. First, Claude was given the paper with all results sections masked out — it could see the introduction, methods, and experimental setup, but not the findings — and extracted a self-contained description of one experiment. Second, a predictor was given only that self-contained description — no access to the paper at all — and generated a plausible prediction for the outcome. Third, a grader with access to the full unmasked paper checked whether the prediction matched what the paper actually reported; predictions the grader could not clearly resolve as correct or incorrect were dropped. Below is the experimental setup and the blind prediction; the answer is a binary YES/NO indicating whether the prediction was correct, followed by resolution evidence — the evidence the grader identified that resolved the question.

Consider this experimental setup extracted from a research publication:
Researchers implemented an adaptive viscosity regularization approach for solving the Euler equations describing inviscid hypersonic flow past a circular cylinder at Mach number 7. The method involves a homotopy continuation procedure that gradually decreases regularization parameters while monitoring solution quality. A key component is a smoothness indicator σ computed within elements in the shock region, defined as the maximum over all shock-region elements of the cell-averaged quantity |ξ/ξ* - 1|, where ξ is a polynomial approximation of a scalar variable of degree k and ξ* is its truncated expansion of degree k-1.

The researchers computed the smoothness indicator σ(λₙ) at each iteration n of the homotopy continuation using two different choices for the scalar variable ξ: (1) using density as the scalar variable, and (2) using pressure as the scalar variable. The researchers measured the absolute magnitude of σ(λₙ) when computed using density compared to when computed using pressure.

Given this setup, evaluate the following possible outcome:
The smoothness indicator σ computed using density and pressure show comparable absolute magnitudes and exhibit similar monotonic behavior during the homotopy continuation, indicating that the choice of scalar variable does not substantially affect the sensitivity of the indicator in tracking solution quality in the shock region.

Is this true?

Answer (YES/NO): NO